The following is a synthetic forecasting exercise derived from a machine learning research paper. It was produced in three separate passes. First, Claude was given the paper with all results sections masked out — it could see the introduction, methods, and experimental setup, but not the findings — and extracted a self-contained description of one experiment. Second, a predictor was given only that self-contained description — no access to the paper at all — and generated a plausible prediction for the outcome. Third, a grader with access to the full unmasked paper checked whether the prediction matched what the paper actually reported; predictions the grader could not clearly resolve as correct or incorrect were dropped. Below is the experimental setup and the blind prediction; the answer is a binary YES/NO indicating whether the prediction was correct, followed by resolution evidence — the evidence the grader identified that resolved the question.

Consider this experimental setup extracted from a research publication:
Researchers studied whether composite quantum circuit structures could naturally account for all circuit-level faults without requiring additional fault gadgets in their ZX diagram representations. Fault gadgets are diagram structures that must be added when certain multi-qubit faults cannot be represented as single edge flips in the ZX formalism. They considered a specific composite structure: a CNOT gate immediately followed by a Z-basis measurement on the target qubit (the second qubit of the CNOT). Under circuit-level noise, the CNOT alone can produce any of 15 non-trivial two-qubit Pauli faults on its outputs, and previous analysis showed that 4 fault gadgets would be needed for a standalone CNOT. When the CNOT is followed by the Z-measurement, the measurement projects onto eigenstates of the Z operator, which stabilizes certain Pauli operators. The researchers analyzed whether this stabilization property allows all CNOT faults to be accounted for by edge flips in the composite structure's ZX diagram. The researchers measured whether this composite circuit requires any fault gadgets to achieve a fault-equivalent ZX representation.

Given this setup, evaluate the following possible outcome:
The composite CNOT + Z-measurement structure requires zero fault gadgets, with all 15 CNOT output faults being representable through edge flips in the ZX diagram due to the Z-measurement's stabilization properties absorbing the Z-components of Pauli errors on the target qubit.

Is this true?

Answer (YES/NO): YES